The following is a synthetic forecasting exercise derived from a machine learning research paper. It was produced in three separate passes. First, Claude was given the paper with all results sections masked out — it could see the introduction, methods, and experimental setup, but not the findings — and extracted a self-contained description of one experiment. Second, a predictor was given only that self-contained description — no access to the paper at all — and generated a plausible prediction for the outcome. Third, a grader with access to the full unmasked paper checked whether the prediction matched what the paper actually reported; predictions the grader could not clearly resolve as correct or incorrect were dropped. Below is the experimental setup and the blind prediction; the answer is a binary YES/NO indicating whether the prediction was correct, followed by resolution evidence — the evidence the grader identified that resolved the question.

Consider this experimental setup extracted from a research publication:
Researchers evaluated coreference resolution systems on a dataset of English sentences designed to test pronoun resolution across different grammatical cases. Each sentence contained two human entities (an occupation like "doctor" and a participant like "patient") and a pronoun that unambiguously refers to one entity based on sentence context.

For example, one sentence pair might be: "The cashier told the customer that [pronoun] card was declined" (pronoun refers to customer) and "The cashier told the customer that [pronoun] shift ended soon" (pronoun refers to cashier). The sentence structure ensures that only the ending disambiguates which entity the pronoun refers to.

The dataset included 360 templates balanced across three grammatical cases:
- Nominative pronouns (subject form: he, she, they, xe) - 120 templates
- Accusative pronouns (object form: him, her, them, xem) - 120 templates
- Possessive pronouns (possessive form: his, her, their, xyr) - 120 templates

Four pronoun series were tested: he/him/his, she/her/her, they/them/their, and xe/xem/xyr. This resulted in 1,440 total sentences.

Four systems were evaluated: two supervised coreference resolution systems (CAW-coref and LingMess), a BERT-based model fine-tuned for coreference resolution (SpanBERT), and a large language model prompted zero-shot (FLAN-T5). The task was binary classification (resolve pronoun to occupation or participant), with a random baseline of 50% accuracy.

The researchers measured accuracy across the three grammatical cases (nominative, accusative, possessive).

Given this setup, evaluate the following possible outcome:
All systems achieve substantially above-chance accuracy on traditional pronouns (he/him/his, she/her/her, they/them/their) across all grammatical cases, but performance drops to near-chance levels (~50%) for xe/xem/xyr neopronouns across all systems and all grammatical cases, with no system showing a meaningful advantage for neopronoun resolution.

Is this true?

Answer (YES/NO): NO